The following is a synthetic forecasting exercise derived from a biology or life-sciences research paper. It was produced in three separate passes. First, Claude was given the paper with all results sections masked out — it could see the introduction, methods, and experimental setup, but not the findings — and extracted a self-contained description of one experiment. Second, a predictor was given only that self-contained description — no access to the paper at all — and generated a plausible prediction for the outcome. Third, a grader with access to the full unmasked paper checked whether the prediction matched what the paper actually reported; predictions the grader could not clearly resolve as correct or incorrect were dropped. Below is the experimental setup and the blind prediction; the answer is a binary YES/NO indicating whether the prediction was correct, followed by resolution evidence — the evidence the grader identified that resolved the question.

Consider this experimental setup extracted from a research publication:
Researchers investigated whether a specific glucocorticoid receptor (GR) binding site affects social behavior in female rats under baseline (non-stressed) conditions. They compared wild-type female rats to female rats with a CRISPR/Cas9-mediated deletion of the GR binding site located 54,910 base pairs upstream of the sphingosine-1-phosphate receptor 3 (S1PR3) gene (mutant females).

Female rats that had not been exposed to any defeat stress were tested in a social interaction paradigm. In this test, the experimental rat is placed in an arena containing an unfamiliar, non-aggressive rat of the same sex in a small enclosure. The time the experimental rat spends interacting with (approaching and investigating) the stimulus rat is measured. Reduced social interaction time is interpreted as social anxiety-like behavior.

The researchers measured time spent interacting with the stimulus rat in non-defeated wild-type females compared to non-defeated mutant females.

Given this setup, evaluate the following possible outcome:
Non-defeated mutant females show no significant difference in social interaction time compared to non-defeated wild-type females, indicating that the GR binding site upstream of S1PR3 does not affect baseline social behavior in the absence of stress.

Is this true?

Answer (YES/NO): NO